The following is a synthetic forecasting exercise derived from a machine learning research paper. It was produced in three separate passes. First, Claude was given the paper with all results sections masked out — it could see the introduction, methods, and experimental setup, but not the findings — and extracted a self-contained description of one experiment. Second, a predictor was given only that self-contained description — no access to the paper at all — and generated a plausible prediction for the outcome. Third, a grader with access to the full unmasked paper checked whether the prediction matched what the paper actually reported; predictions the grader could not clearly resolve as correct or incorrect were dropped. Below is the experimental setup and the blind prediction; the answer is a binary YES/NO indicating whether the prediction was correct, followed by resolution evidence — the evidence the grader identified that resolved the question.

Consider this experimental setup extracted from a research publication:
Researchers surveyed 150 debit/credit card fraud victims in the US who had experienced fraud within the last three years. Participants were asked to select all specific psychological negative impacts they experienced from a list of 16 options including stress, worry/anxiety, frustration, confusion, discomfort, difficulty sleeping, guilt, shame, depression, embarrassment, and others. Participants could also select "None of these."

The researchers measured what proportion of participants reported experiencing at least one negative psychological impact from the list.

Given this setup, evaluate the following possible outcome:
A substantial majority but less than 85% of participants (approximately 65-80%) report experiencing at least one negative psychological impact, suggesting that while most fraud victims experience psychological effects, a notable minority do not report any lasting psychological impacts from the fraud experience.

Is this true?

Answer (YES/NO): NO